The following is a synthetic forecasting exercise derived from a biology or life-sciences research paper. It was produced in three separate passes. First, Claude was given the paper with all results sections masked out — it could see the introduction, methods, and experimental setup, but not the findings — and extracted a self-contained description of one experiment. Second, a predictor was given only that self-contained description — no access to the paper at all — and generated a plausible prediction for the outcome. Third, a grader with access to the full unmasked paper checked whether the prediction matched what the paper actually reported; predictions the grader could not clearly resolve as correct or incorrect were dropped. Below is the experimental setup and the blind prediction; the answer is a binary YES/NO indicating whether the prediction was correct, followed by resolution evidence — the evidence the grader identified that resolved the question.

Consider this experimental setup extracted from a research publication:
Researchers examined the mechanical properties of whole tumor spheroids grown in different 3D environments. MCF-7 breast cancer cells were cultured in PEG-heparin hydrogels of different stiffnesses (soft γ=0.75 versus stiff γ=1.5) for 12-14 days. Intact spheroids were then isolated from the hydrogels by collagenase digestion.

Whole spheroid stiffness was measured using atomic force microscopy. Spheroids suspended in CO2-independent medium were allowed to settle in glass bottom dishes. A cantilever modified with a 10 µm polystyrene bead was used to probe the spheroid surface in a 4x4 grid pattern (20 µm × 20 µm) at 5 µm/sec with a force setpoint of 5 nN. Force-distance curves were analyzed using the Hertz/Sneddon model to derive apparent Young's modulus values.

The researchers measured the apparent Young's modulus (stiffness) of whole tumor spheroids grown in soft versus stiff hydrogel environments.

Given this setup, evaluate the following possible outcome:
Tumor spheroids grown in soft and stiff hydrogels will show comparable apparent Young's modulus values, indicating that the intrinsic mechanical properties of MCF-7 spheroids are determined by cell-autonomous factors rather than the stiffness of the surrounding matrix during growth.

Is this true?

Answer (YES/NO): NO